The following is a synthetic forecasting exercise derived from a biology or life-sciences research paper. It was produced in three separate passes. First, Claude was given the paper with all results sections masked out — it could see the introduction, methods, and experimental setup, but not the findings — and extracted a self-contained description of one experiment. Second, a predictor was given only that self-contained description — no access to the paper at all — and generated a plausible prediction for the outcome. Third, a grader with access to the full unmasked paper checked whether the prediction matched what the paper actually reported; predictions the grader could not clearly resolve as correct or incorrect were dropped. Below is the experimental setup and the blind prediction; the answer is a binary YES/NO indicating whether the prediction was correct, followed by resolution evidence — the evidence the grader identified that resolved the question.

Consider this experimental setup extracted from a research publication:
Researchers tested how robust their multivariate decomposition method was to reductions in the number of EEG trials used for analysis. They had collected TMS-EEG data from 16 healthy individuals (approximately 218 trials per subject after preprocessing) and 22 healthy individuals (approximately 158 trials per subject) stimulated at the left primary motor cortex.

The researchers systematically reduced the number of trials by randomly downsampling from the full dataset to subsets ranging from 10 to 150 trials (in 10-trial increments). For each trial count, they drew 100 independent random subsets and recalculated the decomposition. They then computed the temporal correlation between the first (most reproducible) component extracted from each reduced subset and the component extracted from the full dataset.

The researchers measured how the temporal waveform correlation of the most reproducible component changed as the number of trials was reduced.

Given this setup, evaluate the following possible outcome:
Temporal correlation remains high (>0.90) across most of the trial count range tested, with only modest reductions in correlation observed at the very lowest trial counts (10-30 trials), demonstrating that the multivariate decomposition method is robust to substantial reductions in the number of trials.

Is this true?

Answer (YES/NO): YES